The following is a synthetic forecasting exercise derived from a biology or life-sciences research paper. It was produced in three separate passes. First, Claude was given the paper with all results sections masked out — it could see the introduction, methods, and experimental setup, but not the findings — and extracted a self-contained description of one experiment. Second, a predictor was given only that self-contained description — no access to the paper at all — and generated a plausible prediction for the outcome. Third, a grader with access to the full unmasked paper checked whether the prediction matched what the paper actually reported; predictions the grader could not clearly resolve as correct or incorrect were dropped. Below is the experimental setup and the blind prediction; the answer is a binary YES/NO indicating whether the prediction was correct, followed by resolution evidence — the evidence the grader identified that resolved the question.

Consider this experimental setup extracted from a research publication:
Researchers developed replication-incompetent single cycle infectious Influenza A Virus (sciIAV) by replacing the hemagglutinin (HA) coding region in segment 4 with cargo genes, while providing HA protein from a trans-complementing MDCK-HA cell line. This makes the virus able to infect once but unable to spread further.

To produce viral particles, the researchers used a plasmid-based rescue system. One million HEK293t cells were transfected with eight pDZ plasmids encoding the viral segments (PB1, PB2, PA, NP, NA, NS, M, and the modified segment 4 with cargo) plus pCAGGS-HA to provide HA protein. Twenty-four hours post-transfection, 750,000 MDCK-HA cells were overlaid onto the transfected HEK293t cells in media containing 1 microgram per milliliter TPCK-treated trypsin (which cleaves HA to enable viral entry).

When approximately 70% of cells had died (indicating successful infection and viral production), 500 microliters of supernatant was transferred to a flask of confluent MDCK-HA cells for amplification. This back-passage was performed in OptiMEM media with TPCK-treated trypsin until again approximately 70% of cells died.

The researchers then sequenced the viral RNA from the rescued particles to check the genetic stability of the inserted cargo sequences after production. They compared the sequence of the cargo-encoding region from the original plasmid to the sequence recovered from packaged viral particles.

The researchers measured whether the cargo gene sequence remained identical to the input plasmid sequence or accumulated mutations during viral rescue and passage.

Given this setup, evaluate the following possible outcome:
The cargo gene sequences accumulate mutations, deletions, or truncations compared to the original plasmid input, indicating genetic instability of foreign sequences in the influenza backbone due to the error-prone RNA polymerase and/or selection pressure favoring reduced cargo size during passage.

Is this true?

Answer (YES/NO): NO